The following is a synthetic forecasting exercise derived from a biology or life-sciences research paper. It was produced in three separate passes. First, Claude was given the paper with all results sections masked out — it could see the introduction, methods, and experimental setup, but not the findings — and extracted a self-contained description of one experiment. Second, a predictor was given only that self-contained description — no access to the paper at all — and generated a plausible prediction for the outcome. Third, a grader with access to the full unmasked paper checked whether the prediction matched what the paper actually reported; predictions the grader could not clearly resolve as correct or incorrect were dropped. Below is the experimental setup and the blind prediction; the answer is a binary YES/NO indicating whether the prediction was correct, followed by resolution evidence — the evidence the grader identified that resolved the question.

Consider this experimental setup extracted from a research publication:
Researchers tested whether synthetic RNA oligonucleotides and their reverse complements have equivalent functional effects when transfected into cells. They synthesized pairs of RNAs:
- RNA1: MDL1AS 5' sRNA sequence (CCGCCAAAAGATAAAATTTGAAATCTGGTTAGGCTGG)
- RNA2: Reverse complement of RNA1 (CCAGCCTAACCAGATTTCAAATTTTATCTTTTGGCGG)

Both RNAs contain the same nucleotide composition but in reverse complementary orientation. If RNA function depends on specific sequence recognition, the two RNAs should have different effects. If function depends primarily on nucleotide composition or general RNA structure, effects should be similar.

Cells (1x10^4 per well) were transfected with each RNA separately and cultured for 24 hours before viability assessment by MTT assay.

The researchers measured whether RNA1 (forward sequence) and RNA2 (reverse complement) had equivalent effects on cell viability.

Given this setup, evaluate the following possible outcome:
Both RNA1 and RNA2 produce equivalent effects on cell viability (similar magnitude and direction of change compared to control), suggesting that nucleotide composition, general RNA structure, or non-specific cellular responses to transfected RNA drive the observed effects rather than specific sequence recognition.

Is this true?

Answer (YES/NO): NO